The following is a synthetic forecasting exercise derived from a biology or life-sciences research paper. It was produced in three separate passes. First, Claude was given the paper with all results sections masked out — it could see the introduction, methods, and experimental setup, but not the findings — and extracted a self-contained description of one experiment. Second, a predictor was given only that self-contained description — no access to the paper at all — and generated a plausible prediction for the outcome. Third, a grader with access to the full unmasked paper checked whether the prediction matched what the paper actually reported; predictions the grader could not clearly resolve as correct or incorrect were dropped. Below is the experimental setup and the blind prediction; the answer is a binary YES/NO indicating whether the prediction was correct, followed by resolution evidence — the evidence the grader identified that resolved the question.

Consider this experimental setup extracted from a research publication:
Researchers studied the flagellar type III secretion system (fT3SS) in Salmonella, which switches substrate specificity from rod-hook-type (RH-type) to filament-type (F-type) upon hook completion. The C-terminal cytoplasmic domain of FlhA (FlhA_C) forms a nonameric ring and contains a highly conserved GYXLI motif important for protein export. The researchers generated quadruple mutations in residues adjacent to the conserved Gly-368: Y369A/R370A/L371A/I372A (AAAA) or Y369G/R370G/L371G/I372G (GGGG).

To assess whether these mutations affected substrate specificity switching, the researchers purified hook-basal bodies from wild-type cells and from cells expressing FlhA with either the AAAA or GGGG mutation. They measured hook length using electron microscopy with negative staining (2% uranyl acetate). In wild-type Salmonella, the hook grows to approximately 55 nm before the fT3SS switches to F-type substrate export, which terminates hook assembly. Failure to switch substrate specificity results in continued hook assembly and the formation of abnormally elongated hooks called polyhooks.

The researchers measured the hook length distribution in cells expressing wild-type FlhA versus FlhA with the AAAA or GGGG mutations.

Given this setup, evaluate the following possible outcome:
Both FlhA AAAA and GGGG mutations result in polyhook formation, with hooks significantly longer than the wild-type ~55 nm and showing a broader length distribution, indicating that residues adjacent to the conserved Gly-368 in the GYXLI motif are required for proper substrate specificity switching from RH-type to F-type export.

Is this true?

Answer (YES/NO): YES